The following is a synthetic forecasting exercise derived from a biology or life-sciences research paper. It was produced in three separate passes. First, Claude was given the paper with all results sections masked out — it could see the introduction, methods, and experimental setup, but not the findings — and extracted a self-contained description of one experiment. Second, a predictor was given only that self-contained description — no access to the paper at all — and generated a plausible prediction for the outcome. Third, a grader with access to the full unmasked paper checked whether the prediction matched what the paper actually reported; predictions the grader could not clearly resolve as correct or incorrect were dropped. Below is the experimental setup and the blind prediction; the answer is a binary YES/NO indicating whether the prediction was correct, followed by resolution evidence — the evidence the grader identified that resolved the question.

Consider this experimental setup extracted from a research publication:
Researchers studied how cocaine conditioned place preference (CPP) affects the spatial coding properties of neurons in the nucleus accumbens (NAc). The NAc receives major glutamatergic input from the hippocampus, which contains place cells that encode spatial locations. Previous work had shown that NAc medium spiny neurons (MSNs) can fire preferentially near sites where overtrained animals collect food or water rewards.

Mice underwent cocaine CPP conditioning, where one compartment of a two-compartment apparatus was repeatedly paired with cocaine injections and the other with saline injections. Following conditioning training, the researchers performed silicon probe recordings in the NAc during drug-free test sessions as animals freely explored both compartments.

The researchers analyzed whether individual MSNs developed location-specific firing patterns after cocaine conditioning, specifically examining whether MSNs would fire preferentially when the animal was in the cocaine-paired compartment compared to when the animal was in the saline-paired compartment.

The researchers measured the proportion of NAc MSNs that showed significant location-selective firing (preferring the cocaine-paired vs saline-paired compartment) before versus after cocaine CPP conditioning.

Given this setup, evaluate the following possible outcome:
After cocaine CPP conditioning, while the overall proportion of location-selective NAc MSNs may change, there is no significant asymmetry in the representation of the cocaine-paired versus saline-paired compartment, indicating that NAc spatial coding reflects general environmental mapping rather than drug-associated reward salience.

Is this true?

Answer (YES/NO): NO